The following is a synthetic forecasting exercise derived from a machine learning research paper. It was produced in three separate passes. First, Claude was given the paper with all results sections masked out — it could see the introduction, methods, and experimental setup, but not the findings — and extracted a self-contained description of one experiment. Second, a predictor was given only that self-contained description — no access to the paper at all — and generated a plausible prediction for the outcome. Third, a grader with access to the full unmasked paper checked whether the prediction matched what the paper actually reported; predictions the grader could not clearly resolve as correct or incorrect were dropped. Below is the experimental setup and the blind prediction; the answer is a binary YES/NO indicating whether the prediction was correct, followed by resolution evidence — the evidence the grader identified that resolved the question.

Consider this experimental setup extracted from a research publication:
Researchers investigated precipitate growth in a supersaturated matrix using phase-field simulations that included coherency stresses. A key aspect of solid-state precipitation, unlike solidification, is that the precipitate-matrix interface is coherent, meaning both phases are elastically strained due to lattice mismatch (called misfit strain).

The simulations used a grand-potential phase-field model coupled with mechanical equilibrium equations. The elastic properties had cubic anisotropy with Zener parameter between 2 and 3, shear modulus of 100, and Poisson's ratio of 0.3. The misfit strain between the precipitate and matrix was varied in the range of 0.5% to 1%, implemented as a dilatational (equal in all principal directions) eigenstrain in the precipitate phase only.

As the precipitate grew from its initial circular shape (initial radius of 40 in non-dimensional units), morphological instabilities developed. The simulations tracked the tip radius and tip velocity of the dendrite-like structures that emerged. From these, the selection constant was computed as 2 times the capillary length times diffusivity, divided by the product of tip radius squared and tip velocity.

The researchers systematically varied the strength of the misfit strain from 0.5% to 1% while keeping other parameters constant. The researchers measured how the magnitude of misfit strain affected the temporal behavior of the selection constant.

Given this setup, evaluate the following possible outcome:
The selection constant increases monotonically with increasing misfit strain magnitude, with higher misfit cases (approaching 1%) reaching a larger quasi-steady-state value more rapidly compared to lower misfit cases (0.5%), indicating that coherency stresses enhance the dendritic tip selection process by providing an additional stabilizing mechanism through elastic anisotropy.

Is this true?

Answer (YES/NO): NO